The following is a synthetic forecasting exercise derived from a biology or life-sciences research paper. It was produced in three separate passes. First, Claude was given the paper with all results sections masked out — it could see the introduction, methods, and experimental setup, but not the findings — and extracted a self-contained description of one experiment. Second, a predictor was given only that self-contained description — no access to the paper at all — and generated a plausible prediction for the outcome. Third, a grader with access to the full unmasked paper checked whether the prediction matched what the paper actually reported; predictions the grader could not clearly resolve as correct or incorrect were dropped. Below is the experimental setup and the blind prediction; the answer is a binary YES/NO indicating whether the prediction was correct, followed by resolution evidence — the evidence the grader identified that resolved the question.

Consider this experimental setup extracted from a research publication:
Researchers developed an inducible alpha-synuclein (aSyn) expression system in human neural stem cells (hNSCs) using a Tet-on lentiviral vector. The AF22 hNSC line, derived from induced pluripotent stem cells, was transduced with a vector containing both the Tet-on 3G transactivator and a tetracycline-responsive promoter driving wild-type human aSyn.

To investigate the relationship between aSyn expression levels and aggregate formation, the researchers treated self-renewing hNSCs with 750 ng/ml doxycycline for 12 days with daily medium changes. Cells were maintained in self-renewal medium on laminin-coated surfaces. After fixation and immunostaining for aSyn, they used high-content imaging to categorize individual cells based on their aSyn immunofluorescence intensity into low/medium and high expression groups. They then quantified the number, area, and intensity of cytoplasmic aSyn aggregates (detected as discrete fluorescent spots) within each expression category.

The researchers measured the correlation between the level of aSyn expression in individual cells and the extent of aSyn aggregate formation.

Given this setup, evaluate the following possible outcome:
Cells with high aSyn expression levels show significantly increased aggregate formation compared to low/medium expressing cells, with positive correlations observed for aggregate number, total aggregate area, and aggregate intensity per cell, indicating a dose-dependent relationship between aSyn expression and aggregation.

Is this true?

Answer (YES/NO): YES